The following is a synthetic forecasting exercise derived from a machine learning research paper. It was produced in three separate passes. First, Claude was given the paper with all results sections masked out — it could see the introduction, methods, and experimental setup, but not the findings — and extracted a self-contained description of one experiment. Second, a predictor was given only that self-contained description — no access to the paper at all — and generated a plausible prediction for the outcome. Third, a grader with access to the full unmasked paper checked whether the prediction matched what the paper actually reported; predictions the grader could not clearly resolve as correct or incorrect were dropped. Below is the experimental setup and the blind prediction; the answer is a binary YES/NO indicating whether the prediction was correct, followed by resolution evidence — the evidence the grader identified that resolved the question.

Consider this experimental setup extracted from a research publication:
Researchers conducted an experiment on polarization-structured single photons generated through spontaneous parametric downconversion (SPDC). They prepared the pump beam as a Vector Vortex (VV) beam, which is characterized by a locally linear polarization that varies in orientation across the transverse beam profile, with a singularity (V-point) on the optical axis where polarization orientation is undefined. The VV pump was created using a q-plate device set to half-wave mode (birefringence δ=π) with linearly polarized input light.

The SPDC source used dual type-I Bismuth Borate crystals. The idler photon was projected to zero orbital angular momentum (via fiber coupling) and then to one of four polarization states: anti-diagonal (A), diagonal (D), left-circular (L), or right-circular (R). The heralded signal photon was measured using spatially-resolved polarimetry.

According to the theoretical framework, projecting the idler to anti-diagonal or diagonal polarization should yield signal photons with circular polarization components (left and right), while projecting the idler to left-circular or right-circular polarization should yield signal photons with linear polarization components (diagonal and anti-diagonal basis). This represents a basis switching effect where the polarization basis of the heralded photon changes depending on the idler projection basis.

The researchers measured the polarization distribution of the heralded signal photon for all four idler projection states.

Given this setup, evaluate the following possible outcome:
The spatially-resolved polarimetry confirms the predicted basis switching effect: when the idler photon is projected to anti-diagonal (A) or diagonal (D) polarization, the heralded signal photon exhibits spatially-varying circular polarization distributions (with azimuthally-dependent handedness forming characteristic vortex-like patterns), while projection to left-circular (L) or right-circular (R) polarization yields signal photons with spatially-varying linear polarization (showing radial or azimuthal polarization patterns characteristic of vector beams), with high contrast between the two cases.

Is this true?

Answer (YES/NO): NO